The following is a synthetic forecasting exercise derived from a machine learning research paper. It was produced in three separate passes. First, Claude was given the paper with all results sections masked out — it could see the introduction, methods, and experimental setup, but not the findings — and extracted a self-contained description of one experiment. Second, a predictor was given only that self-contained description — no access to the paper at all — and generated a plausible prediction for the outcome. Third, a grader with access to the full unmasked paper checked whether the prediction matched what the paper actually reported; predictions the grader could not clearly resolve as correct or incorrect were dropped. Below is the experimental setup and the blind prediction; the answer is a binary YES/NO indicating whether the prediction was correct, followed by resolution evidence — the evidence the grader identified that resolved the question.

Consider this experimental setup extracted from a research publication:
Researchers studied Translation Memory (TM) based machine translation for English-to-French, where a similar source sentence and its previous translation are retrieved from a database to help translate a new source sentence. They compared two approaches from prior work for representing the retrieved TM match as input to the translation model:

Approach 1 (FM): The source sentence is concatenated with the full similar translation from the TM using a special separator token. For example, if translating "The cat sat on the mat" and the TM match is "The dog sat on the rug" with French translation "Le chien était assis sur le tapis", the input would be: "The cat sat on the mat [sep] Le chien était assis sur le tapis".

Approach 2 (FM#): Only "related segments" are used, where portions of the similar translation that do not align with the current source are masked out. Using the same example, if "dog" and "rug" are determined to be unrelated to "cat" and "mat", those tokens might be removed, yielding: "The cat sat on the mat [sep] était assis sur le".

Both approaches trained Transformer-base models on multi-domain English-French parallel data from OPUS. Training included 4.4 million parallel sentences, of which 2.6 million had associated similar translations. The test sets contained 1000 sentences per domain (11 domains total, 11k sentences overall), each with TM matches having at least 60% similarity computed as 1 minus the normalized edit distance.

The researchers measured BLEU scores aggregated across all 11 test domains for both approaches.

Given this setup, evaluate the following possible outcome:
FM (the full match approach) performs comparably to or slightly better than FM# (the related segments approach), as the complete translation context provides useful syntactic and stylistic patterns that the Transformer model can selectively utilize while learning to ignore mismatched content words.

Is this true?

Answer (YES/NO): YES